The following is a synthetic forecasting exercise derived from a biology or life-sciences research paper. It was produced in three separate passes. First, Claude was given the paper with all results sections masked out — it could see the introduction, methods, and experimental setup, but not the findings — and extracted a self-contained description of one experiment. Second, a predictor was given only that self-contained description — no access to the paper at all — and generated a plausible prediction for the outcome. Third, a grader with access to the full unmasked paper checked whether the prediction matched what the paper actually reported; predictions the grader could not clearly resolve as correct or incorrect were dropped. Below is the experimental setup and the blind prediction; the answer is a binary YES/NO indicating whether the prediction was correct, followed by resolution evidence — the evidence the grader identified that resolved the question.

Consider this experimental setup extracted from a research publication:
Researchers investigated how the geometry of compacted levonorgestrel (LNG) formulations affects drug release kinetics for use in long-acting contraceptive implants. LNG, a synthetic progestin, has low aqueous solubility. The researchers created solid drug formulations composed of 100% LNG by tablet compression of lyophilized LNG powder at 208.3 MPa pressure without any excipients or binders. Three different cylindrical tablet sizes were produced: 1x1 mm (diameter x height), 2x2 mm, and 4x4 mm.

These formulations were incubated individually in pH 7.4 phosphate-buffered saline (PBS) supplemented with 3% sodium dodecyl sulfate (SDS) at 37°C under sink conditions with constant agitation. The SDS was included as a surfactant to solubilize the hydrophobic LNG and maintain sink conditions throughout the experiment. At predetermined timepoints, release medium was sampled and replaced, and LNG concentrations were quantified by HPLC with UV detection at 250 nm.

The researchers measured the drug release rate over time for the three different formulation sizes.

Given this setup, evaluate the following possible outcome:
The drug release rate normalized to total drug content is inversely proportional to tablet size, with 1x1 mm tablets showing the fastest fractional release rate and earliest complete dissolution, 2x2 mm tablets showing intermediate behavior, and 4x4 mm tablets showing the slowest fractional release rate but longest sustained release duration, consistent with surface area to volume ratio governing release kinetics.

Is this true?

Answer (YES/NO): YES